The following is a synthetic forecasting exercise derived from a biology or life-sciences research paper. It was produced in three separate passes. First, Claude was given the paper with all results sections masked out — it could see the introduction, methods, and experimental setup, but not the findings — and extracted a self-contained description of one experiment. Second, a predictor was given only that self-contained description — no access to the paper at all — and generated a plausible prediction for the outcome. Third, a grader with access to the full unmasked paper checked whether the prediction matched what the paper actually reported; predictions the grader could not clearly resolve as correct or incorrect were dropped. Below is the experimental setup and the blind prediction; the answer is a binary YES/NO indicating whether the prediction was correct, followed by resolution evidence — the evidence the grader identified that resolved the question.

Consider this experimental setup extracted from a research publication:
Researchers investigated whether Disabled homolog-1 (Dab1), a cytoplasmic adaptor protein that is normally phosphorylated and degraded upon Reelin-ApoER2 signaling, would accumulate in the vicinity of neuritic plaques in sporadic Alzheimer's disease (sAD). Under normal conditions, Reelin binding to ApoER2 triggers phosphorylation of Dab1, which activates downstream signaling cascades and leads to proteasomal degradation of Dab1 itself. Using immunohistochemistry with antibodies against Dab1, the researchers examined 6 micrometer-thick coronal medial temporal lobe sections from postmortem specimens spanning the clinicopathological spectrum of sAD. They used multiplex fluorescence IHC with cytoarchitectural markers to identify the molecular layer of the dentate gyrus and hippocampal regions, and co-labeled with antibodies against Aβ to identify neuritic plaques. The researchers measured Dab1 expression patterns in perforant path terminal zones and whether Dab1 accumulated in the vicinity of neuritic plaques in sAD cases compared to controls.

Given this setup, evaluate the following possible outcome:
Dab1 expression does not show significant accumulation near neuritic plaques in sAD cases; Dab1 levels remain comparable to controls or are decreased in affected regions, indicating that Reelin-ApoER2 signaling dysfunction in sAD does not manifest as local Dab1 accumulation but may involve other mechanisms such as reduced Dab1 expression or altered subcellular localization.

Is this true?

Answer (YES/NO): NO